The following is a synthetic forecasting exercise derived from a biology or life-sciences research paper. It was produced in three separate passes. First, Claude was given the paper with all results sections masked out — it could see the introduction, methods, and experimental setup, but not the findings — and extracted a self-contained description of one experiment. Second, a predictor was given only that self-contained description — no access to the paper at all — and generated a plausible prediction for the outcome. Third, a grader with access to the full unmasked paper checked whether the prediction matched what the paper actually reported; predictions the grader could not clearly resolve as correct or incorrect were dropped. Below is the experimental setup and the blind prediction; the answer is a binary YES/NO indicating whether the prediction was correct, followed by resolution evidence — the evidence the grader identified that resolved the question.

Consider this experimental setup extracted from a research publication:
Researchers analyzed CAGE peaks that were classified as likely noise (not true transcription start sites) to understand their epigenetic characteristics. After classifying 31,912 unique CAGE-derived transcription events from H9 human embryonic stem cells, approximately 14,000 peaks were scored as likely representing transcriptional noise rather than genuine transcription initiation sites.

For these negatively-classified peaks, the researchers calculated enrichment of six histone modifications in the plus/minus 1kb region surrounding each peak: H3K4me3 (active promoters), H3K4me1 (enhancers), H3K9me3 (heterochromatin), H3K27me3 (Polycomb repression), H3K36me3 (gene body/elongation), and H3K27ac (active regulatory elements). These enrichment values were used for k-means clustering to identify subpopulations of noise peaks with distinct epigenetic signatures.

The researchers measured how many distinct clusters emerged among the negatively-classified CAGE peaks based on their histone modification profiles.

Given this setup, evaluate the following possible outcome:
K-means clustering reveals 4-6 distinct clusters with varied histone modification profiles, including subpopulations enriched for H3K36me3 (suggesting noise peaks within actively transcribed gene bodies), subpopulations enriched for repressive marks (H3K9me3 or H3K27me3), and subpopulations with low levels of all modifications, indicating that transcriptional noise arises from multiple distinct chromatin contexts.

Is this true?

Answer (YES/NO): NO